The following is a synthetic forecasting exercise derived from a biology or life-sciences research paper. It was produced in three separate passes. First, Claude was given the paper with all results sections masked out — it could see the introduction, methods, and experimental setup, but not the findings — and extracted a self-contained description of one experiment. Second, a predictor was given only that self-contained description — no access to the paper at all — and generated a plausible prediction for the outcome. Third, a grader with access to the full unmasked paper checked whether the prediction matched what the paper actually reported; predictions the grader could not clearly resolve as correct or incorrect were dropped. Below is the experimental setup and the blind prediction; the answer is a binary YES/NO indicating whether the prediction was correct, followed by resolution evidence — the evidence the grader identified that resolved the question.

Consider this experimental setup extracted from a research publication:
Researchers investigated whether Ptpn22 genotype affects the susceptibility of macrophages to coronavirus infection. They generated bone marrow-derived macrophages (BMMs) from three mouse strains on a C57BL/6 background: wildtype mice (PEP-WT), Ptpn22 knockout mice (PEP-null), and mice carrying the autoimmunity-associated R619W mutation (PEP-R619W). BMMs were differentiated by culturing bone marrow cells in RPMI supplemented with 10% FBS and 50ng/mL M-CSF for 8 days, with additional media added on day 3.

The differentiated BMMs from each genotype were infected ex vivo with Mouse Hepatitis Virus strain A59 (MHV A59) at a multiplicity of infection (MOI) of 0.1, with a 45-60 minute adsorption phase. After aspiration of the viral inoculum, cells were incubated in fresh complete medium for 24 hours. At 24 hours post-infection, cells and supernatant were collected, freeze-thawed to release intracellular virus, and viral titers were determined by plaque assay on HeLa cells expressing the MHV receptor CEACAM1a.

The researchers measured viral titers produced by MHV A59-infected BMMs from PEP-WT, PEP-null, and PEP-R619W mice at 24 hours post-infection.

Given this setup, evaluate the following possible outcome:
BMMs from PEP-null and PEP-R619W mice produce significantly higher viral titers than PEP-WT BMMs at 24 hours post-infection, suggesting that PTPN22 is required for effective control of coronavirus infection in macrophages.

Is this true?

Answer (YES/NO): NO